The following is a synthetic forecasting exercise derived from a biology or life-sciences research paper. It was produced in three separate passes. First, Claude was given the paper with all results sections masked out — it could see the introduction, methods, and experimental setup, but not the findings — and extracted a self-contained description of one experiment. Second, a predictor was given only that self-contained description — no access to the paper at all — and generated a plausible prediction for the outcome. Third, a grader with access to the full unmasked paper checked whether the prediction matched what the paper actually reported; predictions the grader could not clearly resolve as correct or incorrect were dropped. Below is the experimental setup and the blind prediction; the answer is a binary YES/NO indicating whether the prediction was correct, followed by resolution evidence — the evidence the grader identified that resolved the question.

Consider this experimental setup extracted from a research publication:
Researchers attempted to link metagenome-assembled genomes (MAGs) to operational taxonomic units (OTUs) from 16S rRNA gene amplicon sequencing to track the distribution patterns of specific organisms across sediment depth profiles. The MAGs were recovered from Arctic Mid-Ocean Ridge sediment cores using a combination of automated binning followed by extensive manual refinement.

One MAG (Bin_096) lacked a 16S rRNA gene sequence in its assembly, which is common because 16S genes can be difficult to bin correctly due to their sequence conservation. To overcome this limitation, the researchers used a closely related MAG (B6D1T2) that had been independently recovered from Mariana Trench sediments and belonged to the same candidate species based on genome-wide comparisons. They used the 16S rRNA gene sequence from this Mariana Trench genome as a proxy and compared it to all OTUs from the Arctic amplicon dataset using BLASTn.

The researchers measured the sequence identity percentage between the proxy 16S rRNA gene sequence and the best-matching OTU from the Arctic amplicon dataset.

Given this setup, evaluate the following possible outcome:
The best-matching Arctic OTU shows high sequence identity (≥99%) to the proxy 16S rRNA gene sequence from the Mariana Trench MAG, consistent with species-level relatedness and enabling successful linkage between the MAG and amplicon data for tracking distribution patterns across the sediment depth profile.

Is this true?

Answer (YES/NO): YES